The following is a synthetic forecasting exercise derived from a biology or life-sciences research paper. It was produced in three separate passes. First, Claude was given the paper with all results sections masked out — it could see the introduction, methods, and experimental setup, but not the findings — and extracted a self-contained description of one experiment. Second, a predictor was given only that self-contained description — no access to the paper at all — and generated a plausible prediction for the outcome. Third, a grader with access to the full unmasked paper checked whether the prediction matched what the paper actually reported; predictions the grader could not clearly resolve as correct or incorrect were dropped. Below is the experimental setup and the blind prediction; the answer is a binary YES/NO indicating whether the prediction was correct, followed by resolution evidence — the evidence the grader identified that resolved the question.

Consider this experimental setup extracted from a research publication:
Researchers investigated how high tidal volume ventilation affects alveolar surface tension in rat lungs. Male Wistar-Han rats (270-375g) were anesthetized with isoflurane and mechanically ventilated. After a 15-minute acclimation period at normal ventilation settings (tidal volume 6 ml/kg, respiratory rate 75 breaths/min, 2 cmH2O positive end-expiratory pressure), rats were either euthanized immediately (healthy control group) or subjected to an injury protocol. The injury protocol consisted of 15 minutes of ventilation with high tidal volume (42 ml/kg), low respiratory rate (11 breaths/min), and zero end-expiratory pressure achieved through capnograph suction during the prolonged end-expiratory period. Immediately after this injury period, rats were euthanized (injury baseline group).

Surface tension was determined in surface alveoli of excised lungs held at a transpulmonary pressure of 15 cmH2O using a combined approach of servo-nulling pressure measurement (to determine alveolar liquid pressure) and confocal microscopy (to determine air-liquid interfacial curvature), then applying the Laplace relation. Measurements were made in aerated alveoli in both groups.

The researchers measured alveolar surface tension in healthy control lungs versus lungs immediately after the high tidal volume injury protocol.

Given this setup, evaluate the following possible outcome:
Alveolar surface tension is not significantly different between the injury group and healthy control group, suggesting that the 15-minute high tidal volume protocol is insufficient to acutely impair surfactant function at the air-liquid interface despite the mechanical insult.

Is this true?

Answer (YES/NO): YES